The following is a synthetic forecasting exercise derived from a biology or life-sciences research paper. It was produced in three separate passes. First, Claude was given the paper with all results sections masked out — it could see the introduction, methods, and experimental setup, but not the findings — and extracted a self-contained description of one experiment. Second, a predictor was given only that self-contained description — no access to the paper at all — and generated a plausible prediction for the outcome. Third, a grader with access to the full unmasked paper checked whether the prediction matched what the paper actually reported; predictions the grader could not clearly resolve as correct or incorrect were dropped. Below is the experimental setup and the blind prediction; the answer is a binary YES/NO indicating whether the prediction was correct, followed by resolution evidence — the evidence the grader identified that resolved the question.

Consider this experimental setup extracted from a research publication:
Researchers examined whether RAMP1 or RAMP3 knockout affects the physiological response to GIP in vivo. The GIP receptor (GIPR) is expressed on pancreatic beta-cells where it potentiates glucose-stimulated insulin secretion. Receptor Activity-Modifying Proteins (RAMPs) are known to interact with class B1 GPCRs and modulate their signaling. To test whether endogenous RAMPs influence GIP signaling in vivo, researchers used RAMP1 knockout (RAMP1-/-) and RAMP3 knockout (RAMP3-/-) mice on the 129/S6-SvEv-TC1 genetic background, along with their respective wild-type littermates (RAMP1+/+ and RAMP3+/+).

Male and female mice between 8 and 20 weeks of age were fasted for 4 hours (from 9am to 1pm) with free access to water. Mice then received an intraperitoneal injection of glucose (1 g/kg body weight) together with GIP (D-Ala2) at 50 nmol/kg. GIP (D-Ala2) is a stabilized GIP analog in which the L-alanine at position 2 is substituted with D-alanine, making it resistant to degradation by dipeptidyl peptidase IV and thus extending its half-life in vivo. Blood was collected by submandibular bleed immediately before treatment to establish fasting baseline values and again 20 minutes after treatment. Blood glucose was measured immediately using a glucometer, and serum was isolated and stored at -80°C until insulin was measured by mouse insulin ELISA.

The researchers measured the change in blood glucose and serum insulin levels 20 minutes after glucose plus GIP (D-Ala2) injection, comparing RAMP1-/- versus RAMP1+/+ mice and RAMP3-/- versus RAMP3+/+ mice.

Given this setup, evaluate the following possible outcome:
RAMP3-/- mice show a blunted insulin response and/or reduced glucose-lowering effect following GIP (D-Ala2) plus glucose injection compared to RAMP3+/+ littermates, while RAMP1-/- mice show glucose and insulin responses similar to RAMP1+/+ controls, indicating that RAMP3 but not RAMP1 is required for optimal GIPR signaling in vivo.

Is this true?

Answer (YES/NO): NO